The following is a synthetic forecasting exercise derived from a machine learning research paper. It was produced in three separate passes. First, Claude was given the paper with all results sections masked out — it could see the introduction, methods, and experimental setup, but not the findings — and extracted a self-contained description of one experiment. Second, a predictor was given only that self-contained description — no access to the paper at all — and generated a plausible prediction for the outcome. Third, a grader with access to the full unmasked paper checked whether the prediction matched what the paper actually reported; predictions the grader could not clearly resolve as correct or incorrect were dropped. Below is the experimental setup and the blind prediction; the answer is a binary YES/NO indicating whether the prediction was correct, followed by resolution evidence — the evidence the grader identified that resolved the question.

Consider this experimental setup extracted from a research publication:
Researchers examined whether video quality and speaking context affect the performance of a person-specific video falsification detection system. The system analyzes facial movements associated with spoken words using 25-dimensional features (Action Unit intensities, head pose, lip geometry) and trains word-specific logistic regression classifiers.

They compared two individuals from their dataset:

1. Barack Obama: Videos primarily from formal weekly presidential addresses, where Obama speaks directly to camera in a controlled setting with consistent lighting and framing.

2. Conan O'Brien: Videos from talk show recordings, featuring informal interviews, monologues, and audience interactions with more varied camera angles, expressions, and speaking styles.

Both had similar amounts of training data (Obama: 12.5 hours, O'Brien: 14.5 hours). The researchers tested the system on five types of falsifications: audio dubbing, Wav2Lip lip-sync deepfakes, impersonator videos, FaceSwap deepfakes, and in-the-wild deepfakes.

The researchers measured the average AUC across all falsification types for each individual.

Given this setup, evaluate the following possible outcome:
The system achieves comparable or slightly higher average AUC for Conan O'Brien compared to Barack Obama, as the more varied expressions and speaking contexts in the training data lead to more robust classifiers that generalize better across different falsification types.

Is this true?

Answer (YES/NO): NO